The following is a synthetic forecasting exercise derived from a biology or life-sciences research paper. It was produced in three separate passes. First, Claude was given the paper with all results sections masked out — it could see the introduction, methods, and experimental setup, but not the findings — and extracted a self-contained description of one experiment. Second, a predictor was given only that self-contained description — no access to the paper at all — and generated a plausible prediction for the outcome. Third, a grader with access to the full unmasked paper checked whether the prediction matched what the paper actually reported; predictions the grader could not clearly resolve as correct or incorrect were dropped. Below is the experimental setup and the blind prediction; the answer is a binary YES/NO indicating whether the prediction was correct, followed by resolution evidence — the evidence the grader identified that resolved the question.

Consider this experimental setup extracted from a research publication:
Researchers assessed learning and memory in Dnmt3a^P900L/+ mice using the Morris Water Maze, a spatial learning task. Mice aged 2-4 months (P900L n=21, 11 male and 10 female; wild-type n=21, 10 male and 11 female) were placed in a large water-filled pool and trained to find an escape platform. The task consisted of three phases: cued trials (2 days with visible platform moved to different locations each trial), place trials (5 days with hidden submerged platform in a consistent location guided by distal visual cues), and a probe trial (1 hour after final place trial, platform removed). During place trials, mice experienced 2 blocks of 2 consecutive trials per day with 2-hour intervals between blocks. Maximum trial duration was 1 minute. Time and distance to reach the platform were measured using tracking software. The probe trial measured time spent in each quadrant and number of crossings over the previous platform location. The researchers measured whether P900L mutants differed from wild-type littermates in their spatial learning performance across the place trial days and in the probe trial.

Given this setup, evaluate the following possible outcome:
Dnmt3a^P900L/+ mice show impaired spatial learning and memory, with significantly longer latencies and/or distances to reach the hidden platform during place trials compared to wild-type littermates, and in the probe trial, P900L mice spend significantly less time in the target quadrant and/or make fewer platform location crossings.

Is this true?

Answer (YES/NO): NO